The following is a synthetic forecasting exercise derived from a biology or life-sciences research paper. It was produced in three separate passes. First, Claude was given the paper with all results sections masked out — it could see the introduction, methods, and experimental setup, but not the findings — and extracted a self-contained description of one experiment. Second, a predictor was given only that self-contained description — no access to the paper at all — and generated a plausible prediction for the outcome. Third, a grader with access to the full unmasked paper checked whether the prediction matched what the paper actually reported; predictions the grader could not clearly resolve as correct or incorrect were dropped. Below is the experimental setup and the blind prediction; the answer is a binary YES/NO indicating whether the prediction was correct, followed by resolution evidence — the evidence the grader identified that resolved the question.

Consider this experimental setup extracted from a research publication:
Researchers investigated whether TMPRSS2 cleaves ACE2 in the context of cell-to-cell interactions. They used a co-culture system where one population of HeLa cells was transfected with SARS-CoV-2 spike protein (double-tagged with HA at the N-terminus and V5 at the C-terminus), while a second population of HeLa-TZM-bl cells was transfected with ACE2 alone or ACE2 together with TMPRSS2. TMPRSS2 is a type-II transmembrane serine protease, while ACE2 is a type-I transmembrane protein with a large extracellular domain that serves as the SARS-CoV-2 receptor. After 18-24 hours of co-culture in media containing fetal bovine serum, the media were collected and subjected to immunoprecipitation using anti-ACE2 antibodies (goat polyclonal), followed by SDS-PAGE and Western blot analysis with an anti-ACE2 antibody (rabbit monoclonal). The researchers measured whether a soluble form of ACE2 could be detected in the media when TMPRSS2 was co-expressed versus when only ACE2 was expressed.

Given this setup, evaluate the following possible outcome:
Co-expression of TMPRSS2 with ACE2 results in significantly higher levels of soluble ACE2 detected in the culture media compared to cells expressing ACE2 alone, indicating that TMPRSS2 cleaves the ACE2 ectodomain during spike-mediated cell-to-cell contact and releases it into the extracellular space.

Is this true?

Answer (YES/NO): YES